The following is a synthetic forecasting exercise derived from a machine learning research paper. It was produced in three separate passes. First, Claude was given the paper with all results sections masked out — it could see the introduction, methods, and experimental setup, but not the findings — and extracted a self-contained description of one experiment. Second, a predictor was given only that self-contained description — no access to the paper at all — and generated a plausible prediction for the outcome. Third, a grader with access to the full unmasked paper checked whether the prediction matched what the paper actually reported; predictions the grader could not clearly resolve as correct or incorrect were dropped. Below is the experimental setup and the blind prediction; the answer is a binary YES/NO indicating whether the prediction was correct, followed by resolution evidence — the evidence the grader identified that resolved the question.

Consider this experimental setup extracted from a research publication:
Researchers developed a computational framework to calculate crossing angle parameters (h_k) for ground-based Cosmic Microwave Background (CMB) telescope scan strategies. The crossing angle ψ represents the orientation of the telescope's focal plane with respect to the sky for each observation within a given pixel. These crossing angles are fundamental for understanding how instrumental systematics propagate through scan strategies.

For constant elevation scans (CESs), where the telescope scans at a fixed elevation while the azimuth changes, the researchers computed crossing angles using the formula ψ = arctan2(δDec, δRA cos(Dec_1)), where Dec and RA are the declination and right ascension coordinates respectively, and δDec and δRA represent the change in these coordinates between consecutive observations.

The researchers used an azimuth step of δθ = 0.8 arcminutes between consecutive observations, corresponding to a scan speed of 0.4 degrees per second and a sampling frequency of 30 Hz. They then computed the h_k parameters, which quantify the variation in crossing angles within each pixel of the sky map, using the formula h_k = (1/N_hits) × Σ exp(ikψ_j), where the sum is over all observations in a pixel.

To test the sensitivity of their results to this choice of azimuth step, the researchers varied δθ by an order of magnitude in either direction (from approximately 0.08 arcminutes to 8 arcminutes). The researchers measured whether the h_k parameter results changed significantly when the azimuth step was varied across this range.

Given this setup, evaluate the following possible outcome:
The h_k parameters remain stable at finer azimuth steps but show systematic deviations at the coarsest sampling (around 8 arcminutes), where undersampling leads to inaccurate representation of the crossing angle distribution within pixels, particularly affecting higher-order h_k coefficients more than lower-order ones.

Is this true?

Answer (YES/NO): NO